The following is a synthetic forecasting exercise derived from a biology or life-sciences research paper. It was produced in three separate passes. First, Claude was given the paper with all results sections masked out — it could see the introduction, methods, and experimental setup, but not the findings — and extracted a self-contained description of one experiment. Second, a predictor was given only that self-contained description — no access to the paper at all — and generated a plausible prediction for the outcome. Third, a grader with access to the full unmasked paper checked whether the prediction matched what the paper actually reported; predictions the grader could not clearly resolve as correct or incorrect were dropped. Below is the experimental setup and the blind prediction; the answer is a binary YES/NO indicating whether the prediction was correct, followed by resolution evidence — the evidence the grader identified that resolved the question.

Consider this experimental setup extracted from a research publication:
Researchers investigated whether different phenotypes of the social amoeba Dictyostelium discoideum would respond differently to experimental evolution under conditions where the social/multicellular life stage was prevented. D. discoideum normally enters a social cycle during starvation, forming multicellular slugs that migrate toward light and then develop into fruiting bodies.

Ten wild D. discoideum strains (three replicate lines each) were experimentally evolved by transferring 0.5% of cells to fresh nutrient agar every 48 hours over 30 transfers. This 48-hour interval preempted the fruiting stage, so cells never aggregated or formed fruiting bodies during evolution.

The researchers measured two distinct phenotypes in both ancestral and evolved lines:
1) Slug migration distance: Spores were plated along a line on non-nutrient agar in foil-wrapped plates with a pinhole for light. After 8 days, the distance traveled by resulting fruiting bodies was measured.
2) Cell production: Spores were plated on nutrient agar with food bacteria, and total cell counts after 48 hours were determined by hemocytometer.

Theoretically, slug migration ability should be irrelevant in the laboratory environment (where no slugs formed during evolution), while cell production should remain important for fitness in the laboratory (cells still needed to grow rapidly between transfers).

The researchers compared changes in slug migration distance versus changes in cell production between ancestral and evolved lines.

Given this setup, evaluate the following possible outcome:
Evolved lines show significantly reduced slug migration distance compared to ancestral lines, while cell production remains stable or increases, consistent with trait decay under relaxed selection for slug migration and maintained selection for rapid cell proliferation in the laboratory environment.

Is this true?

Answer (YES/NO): YES